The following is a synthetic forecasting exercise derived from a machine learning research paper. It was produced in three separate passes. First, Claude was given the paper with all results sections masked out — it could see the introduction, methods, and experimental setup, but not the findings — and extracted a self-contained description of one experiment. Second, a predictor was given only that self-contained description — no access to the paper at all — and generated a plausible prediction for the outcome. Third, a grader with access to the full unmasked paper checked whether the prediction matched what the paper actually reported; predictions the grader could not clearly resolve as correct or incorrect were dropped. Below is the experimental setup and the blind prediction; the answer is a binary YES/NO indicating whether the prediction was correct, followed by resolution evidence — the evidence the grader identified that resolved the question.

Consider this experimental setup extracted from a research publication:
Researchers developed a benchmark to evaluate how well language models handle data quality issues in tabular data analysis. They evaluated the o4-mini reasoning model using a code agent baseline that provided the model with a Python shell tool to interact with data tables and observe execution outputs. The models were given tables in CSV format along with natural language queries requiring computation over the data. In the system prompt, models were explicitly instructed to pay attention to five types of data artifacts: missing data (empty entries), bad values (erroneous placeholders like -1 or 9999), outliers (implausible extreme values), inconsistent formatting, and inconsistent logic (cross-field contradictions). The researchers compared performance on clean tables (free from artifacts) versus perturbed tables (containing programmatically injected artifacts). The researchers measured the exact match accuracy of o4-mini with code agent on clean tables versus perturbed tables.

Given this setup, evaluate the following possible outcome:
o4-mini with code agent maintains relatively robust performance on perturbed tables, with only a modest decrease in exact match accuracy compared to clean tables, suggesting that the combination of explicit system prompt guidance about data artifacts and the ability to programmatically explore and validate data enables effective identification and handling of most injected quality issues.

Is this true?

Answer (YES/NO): NO